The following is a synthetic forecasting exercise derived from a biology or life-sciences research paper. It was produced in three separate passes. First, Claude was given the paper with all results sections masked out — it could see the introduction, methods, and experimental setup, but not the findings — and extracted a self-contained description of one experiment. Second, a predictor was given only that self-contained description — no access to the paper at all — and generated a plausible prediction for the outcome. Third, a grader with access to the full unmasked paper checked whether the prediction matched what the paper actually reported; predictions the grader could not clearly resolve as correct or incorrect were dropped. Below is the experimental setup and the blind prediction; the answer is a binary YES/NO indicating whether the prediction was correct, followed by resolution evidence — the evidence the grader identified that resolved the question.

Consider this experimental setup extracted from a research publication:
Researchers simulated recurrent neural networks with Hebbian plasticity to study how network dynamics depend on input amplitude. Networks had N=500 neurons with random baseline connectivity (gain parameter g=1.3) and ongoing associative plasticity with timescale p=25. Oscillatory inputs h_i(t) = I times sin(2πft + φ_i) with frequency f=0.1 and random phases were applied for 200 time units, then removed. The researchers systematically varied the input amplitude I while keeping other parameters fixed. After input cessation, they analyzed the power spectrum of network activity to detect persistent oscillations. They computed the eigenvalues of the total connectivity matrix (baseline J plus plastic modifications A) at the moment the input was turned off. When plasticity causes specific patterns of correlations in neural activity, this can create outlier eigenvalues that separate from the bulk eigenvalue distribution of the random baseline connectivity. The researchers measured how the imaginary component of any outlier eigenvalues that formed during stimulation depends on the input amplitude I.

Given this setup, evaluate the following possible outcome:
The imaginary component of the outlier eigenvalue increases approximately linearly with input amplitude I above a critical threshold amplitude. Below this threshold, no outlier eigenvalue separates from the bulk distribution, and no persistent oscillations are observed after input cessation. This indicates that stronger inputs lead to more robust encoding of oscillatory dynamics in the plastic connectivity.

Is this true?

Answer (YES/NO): NO